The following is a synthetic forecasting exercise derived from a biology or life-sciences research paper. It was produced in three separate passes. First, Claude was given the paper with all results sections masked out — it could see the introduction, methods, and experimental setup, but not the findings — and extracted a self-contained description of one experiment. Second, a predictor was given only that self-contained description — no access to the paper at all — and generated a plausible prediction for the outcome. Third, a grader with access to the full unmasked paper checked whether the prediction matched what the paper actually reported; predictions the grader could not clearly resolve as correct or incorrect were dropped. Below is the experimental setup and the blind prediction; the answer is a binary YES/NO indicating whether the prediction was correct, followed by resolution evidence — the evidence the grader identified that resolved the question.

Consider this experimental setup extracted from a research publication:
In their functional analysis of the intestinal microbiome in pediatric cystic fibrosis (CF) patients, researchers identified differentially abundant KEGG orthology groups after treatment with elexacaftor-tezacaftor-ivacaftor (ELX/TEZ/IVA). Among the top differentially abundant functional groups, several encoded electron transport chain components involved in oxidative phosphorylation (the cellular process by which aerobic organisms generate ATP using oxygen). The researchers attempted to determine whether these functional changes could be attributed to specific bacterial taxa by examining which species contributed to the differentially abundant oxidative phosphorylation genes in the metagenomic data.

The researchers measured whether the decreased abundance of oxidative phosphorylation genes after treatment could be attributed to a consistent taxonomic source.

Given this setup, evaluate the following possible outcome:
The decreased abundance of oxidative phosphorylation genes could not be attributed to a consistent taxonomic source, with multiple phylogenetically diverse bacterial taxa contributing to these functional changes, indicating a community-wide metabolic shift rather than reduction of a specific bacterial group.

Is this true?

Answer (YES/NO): YES